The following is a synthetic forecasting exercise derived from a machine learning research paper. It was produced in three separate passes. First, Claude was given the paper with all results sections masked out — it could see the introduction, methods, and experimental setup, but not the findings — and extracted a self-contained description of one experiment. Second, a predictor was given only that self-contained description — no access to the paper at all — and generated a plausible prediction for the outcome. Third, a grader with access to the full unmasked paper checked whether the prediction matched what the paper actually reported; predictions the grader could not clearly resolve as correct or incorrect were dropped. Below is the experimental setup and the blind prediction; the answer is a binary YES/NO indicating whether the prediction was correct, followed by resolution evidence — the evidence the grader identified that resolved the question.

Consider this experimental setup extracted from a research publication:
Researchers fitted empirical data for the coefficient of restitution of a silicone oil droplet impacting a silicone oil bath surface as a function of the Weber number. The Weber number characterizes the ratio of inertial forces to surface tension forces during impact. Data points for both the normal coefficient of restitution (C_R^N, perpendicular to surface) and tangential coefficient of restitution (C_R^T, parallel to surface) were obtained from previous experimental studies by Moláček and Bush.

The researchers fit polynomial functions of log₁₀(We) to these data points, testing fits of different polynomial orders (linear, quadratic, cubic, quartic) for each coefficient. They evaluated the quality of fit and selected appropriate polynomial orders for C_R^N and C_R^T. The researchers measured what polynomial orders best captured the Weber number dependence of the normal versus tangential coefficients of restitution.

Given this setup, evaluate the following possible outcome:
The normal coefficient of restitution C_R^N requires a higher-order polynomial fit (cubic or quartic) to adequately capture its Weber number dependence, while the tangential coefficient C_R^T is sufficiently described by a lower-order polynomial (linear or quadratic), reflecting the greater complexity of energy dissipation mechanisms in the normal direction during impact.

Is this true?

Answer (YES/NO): NO